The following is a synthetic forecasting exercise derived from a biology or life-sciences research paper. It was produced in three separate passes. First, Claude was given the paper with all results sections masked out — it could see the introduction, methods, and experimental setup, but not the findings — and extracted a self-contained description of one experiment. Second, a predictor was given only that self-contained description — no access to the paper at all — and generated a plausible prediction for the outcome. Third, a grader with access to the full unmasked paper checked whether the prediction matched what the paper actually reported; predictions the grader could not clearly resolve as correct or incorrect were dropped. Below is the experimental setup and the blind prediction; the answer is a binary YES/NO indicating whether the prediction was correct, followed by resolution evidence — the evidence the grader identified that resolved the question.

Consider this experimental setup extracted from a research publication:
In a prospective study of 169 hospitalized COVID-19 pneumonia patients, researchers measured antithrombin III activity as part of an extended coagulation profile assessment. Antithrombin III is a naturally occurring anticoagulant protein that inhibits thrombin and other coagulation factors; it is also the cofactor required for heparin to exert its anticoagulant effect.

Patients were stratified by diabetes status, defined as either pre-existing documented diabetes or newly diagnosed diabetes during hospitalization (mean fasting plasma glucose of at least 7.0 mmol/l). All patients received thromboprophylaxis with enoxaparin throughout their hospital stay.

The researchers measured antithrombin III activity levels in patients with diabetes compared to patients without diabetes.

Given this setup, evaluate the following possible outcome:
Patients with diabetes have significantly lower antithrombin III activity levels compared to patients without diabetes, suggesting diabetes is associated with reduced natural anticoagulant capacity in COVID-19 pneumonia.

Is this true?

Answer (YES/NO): YES